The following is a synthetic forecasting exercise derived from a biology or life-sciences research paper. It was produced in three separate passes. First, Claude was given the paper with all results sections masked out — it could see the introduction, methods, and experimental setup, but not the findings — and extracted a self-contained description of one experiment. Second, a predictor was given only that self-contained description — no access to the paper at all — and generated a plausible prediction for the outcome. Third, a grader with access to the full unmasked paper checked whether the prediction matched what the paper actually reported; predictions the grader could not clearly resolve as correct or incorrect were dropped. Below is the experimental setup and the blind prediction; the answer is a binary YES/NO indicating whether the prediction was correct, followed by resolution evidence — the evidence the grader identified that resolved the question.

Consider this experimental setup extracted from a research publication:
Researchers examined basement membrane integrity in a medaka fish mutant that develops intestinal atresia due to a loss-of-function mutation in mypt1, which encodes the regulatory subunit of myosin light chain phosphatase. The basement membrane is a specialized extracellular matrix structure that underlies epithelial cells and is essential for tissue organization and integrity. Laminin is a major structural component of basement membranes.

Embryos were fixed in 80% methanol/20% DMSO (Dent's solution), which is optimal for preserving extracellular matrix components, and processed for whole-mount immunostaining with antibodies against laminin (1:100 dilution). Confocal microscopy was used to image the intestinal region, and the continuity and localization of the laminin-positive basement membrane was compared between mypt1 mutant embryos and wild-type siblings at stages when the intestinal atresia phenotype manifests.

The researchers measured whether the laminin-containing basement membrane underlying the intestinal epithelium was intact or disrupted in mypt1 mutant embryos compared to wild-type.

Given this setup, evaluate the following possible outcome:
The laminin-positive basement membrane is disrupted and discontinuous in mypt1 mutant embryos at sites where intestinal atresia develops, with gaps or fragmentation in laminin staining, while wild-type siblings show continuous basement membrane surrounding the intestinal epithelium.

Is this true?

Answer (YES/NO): YES